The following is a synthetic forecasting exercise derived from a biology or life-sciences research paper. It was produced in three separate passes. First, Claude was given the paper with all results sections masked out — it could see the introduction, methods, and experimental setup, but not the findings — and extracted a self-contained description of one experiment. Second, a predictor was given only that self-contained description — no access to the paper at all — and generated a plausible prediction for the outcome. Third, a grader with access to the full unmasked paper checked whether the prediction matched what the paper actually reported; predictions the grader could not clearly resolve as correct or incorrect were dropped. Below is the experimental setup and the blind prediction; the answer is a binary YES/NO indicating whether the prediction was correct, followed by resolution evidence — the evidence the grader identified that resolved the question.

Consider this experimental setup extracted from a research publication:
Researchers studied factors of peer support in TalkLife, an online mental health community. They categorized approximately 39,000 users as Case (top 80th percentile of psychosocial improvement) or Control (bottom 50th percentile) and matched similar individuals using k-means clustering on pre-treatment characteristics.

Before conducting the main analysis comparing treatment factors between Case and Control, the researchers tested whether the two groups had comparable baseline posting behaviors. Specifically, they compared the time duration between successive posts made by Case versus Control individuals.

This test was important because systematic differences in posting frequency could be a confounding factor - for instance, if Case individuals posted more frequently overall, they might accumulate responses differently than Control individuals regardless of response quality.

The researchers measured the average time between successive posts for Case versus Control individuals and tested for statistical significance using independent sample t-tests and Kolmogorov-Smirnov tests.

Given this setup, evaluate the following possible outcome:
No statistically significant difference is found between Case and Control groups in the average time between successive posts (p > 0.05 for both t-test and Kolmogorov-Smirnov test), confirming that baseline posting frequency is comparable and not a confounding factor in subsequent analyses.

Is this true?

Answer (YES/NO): YES